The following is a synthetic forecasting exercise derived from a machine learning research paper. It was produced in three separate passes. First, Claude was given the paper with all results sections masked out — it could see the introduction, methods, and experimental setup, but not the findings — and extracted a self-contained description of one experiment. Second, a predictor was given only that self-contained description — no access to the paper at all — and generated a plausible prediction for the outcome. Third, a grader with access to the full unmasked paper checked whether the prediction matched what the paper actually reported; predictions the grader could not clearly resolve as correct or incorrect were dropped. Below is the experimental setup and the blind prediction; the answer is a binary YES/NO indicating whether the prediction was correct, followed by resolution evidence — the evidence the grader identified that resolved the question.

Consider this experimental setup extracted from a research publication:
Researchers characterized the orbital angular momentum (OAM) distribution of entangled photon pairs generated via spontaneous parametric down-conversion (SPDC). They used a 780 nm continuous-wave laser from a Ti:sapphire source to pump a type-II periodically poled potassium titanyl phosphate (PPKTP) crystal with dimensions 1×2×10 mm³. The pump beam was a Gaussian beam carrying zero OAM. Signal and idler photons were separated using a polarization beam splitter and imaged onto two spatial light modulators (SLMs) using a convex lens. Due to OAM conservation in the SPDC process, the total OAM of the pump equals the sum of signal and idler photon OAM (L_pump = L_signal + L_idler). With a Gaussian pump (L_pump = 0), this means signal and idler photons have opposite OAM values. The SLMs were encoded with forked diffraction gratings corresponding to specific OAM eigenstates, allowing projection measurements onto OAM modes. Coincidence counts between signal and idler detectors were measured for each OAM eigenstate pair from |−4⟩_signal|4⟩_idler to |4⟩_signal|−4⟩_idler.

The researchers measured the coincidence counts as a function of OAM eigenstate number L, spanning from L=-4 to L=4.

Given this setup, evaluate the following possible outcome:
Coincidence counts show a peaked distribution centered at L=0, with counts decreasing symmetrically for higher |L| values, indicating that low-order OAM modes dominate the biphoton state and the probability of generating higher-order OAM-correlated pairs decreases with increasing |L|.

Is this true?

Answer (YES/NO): YES